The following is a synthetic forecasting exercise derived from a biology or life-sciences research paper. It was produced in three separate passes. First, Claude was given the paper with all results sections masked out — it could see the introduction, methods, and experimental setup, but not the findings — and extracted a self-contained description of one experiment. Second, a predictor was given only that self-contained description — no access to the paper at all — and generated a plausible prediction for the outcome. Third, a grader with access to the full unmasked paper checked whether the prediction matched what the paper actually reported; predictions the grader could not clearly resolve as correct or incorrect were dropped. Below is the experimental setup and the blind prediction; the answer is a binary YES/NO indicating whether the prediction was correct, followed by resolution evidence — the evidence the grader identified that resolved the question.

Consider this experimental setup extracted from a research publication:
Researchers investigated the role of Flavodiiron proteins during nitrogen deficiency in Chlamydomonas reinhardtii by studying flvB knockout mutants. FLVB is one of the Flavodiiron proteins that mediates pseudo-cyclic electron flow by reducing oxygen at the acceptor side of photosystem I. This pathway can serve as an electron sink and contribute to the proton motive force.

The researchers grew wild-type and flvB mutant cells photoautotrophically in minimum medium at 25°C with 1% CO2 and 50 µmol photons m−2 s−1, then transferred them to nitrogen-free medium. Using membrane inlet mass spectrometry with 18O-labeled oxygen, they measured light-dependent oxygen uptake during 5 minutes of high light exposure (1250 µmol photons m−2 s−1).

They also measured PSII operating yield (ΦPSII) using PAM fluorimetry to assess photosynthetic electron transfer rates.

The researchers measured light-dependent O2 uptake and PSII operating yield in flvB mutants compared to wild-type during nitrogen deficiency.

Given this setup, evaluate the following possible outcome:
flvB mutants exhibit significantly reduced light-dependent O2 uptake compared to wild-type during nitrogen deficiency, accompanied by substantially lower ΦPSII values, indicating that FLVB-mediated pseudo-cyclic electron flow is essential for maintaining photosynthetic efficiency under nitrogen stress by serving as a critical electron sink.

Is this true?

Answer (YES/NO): NO